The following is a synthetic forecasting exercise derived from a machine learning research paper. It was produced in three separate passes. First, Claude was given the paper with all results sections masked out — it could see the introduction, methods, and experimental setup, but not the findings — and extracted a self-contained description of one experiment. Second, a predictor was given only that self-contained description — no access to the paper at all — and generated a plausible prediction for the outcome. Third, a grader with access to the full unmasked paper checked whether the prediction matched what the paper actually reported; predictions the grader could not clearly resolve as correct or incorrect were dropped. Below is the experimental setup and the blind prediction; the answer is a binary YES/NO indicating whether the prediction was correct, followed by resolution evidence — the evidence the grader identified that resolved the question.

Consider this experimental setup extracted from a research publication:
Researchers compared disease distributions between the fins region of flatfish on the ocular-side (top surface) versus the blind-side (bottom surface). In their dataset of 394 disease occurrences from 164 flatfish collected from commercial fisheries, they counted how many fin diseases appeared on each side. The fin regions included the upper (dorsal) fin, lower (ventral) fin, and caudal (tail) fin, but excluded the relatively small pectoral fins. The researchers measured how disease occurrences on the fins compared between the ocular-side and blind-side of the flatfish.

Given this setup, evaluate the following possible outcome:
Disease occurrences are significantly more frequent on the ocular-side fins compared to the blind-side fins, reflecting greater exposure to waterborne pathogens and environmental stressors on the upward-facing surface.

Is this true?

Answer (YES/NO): NO